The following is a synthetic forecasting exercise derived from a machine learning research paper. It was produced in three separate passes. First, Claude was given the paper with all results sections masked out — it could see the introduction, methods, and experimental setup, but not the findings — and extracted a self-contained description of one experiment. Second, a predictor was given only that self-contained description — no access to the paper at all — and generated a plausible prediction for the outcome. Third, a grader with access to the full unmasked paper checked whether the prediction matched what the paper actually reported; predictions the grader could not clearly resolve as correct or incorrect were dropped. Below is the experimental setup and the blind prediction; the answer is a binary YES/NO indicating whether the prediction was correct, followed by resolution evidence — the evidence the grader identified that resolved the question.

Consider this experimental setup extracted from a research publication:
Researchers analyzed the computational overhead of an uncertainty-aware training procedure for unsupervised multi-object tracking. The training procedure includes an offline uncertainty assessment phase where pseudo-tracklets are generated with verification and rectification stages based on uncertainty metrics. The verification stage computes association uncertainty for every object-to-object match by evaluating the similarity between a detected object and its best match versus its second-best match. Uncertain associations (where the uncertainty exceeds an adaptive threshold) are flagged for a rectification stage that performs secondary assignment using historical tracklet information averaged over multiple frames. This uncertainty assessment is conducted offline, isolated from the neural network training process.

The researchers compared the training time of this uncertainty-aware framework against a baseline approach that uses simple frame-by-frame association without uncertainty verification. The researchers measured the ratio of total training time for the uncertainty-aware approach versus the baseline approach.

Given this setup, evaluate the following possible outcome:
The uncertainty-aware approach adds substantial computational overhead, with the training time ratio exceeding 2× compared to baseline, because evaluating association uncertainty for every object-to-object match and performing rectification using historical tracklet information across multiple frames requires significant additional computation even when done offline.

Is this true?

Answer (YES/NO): NO